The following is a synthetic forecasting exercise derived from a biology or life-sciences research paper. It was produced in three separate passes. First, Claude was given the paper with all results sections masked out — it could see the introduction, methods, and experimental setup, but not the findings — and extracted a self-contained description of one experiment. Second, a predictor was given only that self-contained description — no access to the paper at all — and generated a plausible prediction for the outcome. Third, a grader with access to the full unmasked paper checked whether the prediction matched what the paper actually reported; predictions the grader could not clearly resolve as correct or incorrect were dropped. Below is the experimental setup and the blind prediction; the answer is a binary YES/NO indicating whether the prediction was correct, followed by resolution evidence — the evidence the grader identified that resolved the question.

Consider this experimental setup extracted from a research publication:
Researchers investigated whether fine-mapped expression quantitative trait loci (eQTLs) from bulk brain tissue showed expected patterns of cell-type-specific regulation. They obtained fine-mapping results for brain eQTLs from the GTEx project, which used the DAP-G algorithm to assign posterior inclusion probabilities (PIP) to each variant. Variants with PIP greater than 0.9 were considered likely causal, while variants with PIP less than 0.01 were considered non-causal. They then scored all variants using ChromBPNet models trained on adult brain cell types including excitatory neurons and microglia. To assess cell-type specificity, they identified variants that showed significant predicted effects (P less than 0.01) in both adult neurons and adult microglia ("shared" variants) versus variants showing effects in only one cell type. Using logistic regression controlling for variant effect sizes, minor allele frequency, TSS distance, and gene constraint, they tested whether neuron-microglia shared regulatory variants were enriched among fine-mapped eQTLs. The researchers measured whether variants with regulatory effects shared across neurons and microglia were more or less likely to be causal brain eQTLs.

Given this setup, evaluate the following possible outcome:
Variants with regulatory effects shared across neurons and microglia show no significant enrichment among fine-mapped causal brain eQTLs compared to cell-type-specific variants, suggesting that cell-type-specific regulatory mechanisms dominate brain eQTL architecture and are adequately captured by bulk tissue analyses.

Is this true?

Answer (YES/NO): NO